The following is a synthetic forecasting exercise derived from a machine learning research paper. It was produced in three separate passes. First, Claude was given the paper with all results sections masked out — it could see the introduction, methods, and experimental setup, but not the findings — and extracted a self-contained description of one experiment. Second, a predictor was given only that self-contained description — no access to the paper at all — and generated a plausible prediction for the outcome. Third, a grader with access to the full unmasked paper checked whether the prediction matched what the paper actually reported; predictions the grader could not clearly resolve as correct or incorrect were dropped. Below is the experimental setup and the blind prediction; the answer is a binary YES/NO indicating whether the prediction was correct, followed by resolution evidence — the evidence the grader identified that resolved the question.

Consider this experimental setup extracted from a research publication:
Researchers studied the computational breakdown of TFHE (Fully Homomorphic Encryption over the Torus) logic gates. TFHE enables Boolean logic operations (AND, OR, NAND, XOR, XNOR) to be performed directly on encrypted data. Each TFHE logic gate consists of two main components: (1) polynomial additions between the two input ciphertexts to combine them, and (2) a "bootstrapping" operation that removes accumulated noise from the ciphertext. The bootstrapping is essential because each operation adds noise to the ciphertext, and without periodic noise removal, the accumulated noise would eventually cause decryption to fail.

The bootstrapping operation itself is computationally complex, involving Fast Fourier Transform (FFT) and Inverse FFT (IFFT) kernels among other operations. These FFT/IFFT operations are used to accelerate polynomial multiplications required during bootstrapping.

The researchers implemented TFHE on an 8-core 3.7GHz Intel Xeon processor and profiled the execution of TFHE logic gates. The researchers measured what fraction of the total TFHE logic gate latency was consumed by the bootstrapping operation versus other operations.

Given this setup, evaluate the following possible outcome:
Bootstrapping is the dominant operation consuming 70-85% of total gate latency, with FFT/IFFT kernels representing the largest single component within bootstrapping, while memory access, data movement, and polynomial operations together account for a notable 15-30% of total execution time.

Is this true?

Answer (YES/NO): NO